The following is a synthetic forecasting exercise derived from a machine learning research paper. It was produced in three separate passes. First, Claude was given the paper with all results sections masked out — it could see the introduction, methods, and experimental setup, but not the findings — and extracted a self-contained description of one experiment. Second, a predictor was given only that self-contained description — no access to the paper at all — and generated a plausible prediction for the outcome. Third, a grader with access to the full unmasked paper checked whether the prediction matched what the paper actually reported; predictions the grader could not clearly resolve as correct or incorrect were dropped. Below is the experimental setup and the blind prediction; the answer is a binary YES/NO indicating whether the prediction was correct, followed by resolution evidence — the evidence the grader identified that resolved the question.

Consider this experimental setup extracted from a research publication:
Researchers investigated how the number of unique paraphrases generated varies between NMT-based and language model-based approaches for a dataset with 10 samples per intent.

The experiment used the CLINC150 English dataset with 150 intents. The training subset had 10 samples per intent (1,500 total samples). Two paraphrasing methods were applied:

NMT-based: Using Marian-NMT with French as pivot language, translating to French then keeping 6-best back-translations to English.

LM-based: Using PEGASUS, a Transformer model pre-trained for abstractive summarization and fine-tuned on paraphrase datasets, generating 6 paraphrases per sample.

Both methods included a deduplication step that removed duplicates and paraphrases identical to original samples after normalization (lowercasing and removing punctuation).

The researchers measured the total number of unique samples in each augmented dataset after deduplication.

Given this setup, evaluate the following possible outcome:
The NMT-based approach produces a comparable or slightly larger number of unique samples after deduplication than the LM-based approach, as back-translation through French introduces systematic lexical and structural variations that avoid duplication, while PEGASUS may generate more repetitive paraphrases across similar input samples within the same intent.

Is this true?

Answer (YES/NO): NO